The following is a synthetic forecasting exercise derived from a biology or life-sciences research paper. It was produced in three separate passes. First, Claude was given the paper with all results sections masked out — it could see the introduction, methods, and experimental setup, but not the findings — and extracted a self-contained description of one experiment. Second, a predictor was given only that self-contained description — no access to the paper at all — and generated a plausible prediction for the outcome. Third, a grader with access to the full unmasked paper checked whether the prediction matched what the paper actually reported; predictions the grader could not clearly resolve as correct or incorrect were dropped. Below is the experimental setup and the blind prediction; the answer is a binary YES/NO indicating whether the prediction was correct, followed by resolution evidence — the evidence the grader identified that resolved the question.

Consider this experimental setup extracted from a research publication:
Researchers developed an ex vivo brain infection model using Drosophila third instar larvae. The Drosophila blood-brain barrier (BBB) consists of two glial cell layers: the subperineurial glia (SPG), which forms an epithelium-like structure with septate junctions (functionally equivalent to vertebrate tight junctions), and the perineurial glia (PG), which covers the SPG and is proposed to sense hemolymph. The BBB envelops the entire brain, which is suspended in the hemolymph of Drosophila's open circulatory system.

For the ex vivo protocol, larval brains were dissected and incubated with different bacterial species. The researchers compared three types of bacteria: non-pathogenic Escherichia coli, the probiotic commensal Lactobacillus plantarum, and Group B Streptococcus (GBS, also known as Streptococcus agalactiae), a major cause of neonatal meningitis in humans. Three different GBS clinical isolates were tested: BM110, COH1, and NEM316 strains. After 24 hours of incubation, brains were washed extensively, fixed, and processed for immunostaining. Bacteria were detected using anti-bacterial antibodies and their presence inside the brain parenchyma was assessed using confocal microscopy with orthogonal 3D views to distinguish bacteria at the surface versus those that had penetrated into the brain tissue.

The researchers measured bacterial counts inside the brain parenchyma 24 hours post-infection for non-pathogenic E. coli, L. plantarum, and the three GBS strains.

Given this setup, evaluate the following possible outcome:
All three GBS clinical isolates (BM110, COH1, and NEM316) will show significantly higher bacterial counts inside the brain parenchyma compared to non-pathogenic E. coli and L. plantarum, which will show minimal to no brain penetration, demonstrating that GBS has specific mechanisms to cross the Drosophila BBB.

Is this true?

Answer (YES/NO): YES